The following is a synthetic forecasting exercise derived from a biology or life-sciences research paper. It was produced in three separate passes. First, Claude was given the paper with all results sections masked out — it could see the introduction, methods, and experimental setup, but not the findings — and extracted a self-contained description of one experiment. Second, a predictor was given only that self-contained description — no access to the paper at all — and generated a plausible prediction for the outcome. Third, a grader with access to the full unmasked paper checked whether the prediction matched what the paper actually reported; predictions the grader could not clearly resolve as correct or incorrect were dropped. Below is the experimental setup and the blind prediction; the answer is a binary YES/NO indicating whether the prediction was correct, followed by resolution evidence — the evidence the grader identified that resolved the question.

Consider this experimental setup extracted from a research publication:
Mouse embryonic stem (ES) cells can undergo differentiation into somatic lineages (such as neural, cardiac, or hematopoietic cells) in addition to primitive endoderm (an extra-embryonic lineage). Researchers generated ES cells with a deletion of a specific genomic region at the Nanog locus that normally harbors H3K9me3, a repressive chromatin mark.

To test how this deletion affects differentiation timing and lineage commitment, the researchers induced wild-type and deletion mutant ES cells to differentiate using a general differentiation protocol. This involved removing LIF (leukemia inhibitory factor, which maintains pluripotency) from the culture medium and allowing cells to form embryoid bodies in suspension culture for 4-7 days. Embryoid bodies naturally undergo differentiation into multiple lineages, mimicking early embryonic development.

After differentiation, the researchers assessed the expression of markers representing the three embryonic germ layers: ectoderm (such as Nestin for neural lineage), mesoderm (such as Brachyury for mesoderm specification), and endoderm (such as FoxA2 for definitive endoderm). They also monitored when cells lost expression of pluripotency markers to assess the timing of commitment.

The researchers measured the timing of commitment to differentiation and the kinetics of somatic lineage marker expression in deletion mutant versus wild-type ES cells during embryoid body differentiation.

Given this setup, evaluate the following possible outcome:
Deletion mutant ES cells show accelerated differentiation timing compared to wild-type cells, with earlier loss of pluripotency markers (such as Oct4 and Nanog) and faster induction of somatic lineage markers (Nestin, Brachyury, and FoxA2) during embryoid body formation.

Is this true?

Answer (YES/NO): NO